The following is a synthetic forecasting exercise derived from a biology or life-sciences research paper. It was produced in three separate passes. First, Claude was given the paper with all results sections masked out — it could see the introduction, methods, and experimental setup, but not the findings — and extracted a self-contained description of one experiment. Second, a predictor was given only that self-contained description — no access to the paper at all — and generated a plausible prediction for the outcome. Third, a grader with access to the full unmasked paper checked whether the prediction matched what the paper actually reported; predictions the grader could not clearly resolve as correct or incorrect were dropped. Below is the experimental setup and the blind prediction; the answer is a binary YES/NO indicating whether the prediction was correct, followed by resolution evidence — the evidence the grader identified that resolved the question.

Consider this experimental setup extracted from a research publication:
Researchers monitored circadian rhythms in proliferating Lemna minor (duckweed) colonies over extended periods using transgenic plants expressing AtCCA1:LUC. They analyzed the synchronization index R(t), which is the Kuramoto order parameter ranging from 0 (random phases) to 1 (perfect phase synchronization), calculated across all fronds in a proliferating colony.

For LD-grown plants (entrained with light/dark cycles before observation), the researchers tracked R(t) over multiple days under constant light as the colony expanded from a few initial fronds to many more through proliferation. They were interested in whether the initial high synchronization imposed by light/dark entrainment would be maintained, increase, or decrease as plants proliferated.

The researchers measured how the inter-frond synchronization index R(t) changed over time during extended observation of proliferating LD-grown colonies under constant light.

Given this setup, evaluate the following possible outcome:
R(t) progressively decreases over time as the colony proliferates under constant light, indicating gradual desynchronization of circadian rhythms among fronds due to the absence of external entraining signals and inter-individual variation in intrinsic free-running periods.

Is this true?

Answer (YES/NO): NO